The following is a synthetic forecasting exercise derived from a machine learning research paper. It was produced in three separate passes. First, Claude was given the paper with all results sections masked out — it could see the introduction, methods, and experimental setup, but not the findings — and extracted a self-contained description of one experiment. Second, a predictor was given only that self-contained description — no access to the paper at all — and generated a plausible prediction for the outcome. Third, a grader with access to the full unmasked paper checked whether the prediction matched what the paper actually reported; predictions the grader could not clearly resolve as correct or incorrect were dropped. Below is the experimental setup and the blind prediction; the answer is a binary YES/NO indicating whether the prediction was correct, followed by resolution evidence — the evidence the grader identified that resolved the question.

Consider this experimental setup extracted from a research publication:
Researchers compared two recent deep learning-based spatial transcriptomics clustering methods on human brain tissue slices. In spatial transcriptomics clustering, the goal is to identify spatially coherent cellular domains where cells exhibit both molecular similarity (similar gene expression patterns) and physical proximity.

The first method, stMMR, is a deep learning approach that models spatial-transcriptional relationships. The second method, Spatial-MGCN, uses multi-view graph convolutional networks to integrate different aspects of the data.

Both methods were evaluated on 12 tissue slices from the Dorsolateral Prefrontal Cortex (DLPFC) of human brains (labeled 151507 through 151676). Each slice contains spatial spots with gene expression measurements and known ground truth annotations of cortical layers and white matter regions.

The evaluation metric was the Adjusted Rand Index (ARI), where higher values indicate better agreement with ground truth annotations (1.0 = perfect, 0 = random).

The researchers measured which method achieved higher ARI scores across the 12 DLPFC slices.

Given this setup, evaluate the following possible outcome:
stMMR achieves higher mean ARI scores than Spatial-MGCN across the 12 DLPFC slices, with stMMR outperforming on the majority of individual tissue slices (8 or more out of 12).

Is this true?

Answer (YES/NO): NO